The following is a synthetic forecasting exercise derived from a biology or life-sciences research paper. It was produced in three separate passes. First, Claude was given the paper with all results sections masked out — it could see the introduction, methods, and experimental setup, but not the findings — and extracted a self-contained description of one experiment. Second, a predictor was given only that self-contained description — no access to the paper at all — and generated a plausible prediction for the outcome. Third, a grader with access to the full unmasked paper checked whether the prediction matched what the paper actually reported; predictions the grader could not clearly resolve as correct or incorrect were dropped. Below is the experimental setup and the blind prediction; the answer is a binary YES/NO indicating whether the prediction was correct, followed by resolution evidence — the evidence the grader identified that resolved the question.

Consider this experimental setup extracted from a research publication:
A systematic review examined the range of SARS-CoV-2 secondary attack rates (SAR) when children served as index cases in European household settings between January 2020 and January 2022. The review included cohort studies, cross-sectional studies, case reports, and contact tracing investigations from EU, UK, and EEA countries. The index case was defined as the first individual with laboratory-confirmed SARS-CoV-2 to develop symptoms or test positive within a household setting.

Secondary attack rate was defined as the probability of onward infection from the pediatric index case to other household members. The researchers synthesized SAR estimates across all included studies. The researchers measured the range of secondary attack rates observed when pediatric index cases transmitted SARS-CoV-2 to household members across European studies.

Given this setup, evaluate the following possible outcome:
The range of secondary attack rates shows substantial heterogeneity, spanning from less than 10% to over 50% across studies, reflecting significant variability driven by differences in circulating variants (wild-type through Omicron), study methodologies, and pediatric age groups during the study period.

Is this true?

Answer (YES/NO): NO